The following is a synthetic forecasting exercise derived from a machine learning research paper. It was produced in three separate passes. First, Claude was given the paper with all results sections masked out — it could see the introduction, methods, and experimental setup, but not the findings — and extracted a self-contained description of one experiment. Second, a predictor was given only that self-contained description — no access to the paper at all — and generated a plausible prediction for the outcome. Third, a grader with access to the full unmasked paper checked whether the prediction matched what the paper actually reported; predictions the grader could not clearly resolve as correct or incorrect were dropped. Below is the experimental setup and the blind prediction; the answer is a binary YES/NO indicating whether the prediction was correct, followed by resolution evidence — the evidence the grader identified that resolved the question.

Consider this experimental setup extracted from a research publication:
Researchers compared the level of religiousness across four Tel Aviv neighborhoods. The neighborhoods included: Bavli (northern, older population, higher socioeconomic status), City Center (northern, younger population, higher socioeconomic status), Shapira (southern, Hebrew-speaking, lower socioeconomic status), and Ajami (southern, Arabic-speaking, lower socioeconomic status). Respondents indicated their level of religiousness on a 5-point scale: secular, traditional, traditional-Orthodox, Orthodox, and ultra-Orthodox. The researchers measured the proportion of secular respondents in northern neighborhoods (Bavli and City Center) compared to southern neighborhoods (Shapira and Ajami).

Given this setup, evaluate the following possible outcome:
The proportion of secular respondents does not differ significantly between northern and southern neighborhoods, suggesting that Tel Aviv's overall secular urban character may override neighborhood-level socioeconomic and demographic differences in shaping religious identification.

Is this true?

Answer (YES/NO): NO